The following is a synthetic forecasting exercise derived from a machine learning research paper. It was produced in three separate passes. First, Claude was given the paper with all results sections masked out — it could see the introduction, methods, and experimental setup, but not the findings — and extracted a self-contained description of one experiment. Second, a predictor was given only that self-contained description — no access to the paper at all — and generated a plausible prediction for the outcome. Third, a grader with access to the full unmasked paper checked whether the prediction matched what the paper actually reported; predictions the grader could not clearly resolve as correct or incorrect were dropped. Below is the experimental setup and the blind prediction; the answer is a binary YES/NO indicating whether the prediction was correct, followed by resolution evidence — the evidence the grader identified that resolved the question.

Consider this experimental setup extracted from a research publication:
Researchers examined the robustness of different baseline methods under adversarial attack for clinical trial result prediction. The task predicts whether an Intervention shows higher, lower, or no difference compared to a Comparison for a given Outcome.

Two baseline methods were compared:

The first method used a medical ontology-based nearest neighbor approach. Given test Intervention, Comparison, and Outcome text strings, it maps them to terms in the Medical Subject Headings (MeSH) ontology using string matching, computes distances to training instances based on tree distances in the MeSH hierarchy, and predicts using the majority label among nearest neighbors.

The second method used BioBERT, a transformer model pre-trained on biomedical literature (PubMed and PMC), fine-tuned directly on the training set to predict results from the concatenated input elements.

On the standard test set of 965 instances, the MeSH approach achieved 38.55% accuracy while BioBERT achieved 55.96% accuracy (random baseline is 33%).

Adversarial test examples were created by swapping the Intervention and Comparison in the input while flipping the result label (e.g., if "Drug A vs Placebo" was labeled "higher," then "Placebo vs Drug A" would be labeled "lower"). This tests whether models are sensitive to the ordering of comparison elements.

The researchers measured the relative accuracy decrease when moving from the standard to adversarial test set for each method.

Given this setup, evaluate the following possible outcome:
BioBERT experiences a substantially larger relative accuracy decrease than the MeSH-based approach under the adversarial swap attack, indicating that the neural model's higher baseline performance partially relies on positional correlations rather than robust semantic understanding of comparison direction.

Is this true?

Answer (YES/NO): NO